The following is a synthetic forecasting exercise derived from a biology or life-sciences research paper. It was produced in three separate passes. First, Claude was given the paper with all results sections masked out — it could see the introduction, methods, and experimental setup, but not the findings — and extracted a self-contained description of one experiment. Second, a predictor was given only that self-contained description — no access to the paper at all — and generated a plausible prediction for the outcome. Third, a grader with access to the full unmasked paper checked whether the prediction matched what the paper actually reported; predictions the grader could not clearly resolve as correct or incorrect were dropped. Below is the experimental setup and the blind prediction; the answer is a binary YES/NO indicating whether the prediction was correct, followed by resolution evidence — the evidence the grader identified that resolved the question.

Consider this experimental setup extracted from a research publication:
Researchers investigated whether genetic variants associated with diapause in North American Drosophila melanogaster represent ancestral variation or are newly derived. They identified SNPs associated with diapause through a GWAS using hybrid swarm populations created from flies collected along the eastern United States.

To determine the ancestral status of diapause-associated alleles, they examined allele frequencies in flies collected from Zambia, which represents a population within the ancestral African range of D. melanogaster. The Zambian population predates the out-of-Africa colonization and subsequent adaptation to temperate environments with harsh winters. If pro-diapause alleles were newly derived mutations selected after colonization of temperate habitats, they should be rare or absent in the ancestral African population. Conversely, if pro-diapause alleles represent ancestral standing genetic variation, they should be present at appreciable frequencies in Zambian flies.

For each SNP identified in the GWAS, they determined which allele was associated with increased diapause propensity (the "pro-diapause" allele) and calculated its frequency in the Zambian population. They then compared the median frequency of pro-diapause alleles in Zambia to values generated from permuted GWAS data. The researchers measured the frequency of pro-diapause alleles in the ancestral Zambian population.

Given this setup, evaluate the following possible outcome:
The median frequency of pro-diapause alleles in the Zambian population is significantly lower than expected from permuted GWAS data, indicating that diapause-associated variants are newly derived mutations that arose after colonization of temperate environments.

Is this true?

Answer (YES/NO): NO